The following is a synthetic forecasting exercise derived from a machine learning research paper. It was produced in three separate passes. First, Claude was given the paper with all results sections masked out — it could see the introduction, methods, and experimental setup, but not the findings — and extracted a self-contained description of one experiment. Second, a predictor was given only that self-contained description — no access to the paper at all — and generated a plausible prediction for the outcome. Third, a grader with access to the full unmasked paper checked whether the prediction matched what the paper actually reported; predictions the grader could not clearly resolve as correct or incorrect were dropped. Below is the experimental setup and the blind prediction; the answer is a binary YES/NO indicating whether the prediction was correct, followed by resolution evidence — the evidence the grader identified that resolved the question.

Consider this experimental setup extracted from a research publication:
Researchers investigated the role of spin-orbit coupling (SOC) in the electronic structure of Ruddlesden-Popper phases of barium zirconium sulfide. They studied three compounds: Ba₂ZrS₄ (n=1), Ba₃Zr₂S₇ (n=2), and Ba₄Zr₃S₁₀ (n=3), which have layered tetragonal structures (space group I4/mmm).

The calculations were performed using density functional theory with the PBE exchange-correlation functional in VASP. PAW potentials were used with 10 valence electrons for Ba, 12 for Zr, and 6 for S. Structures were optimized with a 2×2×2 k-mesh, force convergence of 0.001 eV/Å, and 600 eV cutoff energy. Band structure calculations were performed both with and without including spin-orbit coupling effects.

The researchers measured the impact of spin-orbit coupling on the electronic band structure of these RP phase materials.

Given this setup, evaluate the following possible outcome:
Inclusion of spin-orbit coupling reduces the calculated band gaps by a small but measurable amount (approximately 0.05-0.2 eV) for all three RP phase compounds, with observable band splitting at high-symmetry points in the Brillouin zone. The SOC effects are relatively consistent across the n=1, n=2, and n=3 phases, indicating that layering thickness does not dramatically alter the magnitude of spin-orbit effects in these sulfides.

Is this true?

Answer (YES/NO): NO